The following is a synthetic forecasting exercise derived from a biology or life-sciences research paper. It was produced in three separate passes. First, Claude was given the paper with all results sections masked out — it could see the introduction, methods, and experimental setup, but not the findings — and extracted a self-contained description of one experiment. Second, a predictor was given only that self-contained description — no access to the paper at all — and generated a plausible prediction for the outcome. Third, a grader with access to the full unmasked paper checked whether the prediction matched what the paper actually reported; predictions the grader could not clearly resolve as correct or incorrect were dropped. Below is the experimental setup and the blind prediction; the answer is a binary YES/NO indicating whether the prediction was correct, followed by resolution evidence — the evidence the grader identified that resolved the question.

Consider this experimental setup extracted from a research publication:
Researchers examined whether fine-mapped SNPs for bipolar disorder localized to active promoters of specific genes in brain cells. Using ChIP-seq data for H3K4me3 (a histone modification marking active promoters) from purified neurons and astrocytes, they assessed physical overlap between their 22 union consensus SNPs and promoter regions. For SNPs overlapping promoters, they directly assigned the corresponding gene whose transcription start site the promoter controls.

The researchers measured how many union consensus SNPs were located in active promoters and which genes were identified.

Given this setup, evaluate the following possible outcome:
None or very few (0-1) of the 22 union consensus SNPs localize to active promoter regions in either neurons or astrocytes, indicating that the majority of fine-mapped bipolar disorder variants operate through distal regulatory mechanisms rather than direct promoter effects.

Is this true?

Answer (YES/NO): NO